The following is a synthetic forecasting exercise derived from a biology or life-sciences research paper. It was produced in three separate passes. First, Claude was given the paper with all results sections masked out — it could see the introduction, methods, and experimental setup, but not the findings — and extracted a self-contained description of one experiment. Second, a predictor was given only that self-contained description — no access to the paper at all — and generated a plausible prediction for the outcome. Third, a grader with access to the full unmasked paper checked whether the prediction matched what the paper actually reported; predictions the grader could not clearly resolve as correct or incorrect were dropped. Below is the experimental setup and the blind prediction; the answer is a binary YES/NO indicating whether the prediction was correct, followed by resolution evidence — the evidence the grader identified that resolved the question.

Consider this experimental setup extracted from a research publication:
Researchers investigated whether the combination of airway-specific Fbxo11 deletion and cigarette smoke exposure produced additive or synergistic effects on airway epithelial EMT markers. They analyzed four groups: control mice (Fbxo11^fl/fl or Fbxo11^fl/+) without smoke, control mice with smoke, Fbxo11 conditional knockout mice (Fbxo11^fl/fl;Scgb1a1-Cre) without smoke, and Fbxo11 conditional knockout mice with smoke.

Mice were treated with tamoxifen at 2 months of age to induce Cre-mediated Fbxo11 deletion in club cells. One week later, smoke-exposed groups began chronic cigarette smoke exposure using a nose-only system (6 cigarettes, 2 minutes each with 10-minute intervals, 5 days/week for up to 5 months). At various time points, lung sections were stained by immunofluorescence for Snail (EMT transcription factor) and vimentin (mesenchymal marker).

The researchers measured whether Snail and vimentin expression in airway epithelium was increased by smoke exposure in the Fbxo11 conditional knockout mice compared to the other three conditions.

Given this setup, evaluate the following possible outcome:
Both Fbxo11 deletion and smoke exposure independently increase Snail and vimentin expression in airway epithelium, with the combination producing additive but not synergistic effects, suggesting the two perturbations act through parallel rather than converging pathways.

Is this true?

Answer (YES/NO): NO